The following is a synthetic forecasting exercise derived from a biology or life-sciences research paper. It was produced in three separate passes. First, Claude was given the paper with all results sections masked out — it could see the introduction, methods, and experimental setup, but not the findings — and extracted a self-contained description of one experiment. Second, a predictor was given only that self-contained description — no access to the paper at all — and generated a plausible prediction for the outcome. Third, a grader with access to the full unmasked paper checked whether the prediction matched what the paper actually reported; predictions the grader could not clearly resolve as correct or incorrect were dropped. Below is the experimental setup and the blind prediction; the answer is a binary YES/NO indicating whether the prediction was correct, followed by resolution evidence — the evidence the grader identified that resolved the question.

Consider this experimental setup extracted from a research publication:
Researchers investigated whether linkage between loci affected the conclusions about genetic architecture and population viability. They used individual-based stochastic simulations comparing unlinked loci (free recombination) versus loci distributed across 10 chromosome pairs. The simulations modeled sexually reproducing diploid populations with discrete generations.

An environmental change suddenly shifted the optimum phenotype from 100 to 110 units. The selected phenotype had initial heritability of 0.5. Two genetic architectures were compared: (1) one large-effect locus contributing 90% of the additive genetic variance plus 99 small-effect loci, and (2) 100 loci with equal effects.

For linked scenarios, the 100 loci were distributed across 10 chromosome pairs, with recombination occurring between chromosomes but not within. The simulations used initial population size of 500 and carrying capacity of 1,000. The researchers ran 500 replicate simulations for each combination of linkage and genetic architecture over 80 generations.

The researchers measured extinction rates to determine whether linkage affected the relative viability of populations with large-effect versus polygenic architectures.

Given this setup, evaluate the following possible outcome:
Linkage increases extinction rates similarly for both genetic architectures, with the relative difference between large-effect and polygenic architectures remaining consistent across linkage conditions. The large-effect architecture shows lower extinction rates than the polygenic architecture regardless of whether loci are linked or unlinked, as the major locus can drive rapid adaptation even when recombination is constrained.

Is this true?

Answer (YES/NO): NO